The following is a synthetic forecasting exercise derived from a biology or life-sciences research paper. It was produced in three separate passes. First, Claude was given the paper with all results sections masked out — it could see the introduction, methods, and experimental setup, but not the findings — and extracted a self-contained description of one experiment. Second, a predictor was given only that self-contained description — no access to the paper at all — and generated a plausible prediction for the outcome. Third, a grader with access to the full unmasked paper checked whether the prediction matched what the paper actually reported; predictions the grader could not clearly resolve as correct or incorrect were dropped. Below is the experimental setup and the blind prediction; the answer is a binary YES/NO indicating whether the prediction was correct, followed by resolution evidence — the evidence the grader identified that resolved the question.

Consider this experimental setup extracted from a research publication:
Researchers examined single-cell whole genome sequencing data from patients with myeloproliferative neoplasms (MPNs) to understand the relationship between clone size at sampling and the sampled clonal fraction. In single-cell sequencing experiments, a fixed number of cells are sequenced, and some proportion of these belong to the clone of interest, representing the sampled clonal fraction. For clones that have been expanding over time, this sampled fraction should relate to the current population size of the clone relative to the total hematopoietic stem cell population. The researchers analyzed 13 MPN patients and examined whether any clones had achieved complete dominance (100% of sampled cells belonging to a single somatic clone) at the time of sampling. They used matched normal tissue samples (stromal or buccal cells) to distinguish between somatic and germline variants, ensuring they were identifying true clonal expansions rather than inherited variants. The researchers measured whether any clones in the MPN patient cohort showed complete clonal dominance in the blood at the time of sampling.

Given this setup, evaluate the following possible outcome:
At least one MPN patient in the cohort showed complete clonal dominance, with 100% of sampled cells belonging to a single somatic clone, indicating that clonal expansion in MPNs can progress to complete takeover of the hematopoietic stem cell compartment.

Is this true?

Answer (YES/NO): NO